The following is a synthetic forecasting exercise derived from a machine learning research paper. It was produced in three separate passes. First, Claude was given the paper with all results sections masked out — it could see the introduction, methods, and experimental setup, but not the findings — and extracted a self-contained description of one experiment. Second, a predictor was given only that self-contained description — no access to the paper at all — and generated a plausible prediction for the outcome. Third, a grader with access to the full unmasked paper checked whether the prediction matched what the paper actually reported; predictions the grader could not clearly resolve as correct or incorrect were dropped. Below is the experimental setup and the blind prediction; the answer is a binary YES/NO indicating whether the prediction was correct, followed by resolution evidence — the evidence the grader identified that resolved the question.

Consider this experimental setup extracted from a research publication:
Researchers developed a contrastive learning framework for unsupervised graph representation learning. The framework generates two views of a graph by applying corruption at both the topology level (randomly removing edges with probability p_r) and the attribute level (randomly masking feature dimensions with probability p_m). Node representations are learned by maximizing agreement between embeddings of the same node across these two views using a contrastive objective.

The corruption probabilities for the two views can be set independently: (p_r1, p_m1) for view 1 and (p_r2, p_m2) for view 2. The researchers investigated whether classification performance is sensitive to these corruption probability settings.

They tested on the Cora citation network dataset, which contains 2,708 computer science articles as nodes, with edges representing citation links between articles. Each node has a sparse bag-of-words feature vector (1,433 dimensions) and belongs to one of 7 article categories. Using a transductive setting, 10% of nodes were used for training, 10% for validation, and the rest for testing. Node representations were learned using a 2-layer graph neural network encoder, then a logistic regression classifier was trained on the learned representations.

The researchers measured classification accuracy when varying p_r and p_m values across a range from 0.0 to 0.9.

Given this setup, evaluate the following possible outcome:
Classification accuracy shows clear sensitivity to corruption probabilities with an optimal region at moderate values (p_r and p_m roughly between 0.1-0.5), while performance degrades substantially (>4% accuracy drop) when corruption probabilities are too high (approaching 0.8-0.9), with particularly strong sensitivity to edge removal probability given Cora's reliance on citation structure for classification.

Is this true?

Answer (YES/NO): NO